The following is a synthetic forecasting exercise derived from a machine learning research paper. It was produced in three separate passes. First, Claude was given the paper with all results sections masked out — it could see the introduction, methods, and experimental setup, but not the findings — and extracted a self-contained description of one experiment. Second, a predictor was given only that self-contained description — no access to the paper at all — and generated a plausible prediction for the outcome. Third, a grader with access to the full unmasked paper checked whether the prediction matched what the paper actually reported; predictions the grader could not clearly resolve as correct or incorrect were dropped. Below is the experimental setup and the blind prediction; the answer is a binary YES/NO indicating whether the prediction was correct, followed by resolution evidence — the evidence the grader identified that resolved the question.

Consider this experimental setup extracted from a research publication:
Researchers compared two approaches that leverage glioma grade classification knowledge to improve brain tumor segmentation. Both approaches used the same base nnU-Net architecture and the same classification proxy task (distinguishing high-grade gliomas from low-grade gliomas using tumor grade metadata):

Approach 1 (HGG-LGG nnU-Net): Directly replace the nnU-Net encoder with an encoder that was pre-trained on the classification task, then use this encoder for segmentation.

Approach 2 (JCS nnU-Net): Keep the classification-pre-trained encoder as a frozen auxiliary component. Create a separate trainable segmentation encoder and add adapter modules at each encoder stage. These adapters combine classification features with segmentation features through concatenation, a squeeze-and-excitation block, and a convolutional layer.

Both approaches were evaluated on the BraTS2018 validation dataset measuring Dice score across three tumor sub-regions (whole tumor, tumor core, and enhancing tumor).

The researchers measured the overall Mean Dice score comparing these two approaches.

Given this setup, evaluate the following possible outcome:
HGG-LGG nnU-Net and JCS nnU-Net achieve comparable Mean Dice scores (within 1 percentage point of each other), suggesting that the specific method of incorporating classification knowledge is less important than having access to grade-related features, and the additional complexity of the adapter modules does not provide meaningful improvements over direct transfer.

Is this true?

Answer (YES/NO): YES